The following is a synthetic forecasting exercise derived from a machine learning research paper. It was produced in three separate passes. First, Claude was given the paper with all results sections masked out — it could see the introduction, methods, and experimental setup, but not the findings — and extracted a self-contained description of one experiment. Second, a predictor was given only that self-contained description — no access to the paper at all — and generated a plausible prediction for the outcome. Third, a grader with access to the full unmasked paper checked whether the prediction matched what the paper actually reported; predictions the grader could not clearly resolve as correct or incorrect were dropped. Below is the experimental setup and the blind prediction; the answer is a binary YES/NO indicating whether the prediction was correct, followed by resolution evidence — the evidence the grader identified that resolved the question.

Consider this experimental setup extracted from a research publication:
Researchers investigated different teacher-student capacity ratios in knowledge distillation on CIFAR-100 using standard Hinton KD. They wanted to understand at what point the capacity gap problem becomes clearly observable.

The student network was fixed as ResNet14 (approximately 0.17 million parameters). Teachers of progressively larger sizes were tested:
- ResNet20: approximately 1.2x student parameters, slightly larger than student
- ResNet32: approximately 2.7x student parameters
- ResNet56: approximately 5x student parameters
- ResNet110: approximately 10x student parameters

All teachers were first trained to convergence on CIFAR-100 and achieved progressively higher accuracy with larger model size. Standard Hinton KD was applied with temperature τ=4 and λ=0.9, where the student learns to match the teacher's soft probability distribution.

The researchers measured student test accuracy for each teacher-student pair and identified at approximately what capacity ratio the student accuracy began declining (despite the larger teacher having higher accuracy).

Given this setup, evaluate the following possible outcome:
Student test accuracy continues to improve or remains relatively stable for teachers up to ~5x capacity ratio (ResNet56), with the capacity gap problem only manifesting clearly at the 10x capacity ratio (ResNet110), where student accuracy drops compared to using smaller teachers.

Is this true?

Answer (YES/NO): NO